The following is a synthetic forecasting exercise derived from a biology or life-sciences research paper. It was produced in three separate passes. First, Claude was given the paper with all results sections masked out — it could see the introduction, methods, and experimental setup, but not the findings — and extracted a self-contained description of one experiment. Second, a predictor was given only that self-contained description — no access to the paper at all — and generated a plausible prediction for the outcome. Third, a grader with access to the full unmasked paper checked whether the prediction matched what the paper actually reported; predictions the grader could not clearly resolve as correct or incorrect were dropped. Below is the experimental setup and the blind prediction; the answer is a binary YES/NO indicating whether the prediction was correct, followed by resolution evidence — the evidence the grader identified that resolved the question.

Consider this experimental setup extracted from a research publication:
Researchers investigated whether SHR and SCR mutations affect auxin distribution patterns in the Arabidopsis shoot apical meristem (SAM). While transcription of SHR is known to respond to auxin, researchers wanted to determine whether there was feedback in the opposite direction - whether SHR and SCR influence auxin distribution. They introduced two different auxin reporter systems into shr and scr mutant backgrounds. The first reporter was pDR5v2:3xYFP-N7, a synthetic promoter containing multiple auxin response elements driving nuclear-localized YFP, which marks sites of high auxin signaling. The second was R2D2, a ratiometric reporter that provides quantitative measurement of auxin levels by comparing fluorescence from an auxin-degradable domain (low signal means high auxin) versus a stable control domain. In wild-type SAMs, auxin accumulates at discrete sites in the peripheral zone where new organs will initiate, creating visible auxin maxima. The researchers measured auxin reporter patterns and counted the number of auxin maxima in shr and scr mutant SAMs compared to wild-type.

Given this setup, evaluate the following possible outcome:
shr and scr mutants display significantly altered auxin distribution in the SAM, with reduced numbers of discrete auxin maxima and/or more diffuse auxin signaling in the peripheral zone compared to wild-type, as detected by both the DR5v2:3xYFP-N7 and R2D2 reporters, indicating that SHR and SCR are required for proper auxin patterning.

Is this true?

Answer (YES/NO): YES